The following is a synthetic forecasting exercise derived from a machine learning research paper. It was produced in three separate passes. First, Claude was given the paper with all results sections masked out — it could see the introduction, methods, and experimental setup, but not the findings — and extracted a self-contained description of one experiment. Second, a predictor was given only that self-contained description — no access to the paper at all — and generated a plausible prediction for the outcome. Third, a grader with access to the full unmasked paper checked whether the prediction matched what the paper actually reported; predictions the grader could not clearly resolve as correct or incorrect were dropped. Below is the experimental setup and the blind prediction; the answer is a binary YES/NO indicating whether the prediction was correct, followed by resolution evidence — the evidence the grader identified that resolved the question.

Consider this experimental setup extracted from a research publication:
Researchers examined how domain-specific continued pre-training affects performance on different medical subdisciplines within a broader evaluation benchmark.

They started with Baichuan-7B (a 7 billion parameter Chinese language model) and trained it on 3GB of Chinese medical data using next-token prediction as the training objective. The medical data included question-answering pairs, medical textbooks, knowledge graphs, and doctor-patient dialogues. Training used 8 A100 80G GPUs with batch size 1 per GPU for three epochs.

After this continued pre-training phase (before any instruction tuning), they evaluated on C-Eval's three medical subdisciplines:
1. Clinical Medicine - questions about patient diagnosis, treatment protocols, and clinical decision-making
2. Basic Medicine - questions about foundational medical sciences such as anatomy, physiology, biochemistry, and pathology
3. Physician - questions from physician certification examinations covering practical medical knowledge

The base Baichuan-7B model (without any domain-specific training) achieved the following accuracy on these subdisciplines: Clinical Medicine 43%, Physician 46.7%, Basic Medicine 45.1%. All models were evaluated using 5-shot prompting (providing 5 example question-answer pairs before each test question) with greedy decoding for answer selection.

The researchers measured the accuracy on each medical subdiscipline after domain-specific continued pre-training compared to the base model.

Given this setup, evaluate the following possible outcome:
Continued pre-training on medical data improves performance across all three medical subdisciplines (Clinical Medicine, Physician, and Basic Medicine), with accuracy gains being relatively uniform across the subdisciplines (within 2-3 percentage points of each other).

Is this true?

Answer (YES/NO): NO